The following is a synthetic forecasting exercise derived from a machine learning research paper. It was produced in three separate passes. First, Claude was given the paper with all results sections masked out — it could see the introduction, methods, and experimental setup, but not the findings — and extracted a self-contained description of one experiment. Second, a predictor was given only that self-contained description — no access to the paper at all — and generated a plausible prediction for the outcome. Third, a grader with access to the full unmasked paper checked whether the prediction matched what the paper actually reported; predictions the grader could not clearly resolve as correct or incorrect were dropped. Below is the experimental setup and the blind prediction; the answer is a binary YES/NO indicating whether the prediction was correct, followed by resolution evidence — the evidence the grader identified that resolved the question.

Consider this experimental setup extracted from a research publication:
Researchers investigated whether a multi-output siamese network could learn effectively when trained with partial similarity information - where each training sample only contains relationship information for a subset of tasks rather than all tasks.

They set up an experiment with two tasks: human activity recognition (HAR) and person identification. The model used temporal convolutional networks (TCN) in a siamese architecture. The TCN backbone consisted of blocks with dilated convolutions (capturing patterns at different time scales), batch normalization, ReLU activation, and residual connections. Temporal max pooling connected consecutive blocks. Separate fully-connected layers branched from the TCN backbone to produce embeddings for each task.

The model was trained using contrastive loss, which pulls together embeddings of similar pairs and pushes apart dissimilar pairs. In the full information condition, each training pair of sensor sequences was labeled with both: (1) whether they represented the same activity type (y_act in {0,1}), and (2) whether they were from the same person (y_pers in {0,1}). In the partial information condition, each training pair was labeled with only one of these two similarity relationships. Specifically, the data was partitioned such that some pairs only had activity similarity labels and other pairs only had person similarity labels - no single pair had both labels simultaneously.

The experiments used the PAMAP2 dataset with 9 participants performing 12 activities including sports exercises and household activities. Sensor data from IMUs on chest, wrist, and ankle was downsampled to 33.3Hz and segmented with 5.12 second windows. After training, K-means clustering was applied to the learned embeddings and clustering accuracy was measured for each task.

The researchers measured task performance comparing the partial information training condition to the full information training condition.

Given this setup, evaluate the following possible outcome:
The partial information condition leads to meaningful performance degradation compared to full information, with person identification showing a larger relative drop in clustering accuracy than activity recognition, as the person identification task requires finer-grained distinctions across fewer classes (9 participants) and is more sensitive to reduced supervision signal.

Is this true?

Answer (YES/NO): NO